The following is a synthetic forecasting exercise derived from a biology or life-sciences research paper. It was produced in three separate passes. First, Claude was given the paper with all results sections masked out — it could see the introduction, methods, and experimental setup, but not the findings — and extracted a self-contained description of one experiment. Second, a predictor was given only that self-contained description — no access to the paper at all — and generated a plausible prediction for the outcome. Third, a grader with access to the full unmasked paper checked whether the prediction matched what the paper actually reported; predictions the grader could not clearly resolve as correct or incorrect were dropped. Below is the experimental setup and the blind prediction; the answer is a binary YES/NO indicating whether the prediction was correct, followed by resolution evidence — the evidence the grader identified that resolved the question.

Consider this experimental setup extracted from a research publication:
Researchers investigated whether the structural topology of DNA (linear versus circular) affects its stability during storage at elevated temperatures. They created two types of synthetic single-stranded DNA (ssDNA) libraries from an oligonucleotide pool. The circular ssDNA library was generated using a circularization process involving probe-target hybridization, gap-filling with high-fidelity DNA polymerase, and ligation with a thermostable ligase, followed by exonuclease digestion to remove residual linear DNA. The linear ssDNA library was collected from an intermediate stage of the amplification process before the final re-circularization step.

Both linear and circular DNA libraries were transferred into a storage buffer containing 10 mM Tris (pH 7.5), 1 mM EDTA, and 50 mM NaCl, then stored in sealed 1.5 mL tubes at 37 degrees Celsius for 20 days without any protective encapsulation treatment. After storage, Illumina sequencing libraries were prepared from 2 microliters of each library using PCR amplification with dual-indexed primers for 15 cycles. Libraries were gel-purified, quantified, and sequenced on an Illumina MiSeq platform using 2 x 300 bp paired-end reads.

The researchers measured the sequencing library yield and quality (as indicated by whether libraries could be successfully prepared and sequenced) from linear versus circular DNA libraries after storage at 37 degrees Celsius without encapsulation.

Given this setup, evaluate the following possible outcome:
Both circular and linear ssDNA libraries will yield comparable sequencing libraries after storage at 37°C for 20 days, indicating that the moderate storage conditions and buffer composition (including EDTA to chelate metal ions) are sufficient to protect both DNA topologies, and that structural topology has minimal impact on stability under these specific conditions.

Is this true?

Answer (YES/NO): NO